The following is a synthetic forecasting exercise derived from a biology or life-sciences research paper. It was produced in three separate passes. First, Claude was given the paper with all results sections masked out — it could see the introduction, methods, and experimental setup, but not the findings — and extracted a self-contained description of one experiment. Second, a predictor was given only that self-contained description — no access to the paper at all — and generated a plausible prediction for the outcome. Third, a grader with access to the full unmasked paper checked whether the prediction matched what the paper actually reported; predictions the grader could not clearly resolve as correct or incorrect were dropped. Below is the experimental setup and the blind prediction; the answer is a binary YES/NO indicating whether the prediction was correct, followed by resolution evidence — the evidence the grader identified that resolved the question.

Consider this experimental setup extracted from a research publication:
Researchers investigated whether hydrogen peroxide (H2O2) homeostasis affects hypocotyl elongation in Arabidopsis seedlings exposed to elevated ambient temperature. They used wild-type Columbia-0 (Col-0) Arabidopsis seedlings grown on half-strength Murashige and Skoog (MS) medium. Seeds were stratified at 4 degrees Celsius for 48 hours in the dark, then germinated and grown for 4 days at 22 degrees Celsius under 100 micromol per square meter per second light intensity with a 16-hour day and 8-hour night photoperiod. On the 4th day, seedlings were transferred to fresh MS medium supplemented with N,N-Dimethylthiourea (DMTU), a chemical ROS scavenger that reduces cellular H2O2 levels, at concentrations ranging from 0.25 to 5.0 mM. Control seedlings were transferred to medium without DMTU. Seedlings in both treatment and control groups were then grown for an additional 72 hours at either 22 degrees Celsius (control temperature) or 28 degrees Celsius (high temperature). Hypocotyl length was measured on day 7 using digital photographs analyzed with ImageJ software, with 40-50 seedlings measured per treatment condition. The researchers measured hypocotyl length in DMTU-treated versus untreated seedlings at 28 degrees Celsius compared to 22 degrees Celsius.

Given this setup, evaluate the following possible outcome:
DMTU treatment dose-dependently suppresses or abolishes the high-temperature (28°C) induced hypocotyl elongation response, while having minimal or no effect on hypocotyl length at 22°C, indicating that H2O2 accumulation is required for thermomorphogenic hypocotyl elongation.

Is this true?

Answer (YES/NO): YES